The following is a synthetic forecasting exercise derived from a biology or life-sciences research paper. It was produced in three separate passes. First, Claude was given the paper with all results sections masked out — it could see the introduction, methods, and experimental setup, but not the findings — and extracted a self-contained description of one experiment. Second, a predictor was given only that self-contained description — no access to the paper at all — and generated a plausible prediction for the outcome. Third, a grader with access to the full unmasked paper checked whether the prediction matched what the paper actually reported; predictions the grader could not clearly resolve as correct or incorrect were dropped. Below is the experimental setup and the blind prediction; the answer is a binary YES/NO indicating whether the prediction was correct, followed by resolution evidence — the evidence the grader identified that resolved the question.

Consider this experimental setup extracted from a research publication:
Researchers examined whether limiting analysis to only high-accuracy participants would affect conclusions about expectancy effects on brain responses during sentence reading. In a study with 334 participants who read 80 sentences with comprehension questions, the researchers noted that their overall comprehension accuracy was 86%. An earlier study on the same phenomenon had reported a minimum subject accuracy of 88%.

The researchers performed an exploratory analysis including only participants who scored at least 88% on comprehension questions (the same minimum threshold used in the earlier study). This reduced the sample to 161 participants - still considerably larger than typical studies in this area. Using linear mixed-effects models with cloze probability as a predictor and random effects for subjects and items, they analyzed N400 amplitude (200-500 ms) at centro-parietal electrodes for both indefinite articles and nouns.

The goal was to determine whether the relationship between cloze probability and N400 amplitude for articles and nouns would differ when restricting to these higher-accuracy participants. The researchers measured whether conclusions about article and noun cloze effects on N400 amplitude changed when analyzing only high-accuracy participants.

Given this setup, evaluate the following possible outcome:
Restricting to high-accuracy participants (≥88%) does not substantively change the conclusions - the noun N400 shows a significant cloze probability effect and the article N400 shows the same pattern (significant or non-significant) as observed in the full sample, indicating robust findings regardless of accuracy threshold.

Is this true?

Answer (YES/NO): YES